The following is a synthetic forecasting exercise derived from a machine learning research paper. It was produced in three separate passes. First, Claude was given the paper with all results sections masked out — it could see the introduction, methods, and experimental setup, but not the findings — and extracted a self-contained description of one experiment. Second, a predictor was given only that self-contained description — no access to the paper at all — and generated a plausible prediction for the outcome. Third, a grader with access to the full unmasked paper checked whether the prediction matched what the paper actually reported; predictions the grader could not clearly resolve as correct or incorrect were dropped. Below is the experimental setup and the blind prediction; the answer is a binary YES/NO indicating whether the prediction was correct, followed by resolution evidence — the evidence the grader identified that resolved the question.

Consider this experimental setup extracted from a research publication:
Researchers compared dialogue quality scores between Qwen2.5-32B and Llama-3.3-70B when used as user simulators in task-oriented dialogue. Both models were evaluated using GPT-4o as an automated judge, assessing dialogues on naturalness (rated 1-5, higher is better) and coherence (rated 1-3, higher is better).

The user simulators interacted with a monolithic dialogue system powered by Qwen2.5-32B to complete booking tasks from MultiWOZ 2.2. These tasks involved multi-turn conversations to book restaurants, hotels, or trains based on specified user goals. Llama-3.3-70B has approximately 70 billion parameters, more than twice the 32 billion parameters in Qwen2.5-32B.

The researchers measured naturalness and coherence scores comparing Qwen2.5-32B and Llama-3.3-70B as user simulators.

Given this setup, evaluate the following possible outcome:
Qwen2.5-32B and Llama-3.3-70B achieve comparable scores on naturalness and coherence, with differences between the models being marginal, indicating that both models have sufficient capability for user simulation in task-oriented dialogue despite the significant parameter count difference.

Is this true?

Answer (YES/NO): NO